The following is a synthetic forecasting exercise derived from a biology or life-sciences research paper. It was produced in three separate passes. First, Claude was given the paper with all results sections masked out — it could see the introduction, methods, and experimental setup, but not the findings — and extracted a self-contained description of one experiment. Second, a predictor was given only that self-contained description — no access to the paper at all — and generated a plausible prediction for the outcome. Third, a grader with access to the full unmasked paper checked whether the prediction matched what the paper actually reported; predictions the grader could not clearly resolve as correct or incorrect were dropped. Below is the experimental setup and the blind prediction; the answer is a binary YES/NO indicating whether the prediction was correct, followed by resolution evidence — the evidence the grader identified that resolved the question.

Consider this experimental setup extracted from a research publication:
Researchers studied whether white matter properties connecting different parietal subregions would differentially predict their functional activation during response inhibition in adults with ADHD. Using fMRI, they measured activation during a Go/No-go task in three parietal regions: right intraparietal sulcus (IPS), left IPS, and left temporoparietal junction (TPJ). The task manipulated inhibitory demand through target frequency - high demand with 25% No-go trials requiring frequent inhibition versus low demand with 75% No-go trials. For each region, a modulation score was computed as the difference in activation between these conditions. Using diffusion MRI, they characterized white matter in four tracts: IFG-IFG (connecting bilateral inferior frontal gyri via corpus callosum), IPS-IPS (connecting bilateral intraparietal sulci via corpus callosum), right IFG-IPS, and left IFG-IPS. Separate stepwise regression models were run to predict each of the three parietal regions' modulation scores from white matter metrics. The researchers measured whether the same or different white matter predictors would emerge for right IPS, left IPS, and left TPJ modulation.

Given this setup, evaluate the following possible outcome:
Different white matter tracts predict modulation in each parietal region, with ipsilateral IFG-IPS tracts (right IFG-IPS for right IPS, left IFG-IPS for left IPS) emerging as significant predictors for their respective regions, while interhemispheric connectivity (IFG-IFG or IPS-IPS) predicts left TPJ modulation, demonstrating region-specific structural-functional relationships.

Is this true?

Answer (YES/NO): NO